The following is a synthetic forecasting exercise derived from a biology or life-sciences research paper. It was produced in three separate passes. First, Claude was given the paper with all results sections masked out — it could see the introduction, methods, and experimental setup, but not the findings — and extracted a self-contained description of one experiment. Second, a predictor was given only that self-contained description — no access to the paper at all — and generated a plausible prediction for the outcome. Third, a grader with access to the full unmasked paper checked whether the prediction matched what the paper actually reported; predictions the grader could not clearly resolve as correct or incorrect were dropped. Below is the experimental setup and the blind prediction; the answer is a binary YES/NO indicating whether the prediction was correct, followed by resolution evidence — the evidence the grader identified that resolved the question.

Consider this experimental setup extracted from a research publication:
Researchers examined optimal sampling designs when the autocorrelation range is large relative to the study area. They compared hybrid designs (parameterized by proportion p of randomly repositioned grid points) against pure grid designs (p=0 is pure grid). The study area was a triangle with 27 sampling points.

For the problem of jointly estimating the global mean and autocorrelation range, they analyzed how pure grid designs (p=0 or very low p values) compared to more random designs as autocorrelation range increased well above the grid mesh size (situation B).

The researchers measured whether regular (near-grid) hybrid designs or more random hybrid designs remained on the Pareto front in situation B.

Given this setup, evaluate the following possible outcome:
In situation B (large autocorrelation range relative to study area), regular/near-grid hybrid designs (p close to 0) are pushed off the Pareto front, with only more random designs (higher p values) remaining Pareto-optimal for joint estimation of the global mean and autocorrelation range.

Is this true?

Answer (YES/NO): NO